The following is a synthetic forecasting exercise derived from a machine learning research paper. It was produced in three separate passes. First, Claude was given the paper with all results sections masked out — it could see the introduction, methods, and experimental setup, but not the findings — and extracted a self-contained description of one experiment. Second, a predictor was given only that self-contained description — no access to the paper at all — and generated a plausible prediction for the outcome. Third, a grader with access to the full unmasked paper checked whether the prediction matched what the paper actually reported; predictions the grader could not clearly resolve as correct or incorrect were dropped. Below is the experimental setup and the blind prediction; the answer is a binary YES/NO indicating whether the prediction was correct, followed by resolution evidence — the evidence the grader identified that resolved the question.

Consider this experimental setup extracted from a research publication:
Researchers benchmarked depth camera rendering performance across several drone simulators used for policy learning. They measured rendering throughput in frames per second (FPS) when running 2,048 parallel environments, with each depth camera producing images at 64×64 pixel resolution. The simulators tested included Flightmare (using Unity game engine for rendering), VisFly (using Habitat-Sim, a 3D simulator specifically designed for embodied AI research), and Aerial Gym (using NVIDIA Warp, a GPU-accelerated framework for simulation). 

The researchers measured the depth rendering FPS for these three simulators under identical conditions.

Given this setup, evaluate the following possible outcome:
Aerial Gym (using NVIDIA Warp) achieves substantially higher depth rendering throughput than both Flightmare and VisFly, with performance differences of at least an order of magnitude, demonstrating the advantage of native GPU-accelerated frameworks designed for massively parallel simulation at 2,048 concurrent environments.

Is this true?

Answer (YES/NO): NO